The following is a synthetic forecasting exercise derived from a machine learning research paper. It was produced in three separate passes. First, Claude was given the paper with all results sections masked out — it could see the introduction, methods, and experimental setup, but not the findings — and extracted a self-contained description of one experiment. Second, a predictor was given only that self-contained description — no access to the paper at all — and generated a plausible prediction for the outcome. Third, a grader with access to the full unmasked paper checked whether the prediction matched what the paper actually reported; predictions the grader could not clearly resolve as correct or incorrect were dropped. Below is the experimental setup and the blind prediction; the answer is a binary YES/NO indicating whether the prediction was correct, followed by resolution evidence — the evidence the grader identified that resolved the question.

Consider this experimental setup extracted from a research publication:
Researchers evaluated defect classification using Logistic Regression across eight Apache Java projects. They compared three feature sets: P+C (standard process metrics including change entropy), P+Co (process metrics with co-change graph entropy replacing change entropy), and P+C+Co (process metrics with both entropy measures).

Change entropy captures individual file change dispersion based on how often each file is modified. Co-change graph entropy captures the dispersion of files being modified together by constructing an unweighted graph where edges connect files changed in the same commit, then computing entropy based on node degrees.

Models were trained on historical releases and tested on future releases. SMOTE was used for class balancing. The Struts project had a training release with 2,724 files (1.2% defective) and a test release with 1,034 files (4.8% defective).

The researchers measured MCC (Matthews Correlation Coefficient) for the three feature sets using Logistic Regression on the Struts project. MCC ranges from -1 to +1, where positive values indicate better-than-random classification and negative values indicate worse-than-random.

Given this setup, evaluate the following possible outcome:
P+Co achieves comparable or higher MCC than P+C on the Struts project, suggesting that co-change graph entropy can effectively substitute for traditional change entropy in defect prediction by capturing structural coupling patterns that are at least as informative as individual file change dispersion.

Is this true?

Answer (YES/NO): YES